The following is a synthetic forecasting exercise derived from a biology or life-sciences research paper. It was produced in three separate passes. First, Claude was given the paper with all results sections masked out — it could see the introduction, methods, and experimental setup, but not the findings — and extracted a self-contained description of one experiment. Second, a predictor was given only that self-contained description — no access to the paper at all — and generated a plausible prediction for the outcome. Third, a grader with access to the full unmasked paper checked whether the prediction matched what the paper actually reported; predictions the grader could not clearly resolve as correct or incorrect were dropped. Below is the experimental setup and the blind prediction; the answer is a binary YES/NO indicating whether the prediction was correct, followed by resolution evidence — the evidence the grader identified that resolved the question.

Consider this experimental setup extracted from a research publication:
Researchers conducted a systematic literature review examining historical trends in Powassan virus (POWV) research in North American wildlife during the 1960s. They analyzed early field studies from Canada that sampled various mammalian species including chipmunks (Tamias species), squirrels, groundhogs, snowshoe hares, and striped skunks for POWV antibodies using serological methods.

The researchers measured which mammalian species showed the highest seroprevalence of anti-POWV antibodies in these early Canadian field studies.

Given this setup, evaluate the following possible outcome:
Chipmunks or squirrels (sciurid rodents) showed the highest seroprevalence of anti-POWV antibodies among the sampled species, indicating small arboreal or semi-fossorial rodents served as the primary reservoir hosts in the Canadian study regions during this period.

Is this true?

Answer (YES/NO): NO